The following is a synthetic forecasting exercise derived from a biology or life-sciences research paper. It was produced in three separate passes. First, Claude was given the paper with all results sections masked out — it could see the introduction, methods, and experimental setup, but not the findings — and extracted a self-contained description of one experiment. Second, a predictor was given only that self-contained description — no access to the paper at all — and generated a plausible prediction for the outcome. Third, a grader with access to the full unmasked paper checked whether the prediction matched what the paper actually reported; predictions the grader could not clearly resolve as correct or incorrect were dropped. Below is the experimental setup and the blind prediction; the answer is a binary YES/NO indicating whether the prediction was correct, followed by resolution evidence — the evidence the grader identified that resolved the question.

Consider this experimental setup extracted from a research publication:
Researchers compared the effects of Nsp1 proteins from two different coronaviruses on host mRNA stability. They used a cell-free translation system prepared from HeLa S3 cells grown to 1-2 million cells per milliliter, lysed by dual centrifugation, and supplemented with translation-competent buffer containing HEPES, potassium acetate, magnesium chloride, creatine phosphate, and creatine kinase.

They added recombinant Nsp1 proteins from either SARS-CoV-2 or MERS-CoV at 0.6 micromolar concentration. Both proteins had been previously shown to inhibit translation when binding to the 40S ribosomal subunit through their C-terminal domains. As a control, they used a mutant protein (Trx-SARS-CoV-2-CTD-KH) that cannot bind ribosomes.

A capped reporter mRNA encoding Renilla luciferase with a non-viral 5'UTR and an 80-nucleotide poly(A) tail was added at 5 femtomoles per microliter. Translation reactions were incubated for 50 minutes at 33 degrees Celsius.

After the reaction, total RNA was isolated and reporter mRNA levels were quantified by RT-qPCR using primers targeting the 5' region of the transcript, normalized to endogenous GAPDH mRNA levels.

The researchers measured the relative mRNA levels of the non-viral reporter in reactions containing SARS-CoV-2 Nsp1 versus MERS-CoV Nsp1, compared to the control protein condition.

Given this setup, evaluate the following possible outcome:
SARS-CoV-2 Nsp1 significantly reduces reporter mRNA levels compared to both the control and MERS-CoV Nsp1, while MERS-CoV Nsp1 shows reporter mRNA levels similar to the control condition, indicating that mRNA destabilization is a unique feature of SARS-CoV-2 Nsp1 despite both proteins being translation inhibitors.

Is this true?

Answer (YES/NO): YES